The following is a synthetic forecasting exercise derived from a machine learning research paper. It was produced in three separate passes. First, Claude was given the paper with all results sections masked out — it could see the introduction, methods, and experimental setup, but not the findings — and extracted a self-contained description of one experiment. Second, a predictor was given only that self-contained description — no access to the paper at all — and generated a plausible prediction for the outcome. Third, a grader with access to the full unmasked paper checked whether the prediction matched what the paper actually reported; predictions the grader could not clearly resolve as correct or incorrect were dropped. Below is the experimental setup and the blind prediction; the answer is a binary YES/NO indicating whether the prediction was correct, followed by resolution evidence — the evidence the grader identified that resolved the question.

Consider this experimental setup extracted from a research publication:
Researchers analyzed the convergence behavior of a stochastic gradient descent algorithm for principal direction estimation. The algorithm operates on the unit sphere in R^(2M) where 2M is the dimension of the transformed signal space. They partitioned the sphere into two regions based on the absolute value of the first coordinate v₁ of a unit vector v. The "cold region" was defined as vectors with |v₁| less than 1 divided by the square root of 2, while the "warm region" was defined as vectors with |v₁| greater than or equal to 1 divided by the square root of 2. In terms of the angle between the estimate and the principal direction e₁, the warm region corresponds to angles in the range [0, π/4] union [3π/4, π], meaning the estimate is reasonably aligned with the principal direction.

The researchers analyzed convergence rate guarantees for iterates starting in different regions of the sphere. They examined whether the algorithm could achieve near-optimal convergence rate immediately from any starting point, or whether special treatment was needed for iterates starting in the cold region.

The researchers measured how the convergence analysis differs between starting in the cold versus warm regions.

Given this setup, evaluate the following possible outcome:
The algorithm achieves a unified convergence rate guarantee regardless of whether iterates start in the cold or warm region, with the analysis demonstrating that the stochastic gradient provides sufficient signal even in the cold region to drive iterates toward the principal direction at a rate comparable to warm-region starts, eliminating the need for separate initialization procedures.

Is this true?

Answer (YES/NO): NO